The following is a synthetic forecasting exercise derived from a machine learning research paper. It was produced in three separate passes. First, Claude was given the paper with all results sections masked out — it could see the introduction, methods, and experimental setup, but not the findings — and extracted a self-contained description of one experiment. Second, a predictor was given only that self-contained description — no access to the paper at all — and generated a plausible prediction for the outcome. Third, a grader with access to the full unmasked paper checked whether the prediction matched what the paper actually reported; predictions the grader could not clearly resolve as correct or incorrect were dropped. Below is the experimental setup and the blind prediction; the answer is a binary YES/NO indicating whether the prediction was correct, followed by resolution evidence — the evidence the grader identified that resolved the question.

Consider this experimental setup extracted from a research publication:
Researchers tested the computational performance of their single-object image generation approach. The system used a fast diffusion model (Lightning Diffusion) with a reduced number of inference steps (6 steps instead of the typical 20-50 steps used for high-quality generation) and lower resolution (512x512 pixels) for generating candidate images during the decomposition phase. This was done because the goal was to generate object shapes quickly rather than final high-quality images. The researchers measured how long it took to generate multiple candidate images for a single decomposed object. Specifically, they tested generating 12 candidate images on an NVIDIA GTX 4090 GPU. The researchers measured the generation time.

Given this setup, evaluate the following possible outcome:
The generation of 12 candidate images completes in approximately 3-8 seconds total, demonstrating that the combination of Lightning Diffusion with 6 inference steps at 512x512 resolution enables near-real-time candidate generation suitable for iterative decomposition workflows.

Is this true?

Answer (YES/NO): YES